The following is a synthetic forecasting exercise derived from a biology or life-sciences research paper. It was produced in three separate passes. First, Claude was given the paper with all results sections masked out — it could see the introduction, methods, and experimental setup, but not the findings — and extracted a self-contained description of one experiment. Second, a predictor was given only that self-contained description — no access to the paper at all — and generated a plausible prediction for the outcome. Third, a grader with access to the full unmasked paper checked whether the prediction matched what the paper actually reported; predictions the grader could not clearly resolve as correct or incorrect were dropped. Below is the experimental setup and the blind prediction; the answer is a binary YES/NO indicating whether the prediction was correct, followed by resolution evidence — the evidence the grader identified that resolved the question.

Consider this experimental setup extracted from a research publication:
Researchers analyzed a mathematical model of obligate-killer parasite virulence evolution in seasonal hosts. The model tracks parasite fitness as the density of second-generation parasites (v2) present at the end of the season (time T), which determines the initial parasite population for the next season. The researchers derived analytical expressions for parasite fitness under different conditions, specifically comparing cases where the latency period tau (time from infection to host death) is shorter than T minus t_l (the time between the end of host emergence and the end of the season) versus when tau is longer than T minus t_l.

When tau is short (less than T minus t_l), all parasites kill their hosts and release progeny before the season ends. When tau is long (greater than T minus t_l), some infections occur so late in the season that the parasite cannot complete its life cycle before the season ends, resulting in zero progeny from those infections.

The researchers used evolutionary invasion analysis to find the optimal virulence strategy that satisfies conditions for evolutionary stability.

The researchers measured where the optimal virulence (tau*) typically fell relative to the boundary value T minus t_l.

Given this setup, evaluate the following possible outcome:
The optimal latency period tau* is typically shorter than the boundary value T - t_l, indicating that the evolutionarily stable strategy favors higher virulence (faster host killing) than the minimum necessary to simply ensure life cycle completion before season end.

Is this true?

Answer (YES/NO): YES